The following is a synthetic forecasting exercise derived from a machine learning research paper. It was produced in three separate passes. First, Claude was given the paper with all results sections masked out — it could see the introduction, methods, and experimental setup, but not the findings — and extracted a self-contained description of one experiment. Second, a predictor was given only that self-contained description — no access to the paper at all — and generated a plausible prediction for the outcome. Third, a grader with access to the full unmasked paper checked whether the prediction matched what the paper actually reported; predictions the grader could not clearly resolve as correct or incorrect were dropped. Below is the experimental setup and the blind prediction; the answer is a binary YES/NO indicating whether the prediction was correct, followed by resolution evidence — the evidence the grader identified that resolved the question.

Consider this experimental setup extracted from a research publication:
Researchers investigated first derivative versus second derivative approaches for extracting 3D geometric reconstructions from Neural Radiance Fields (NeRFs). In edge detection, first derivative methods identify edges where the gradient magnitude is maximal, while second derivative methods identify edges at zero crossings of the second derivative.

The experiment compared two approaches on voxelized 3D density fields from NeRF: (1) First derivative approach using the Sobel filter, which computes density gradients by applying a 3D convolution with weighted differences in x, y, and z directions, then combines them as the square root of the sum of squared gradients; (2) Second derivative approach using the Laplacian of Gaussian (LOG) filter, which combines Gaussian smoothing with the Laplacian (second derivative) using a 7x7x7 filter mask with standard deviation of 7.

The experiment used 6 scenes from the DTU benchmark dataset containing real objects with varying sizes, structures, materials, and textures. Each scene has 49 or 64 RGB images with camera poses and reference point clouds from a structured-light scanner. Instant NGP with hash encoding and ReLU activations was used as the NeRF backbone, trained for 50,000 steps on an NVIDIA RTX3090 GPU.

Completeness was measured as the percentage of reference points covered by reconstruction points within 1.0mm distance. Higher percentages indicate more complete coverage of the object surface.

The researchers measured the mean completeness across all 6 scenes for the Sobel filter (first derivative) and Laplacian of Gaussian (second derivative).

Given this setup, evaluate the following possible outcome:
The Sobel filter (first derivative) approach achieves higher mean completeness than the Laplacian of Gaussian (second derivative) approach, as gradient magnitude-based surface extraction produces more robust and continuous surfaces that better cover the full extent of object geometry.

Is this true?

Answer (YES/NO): YES